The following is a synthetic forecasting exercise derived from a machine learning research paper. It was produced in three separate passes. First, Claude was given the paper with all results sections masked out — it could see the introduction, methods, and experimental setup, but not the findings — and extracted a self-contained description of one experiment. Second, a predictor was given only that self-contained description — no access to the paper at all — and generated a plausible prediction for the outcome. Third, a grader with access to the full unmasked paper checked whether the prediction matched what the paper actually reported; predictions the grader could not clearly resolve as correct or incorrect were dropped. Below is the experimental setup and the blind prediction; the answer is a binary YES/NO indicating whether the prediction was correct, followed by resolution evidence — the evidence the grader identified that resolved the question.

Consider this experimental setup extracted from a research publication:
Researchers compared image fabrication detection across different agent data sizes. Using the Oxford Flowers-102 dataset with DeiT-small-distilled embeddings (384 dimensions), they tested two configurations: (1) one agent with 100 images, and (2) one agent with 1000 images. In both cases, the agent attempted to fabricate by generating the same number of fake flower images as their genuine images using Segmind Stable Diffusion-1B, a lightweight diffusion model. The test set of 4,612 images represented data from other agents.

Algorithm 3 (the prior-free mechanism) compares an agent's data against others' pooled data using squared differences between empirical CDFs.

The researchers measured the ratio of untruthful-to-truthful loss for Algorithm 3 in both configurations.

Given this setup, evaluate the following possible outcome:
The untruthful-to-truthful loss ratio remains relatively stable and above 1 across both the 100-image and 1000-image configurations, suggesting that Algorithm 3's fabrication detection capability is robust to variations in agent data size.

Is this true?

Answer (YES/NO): NO